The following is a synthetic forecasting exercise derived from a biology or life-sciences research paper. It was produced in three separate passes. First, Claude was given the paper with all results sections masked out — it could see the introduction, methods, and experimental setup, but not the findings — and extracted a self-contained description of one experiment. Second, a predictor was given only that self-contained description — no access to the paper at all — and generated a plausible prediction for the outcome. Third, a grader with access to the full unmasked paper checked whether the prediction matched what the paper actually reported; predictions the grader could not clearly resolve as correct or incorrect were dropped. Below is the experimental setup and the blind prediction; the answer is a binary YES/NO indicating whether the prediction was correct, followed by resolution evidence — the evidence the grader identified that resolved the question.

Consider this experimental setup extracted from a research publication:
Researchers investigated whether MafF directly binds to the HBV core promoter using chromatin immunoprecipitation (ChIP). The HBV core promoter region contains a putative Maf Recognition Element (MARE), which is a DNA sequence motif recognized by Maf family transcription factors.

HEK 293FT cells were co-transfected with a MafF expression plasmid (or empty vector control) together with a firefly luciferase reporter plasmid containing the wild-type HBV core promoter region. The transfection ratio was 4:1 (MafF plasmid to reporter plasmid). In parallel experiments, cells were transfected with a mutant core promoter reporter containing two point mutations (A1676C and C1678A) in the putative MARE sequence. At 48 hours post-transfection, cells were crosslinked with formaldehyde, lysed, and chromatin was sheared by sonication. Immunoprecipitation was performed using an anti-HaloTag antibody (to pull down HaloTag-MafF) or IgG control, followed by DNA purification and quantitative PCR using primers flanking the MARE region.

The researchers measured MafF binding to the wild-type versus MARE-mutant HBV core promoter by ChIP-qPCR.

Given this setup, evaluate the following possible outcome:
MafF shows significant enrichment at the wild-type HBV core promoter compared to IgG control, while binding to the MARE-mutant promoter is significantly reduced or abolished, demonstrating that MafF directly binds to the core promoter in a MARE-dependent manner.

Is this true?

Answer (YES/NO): YES